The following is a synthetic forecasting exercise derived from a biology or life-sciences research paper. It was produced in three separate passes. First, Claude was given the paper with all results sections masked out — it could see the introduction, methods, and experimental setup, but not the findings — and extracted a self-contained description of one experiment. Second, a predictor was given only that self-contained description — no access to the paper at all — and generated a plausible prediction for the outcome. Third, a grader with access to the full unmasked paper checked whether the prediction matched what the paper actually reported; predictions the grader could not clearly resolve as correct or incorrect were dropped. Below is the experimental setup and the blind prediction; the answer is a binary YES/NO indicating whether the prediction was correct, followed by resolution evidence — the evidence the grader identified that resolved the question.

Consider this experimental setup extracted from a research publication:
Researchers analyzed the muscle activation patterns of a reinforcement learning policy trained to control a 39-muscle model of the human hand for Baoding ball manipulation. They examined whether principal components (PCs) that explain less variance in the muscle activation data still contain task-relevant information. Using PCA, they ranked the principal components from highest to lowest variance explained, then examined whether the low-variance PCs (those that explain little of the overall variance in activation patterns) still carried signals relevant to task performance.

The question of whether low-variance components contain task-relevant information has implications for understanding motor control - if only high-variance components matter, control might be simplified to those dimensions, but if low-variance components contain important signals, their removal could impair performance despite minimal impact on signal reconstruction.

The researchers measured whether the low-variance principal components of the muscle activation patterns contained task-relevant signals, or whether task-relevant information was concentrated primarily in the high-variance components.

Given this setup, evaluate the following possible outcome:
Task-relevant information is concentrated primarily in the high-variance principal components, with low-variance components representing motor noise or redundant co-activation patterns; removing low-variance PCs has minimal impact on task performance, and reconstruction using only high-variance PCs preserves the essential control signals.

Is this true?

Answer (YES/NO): NO